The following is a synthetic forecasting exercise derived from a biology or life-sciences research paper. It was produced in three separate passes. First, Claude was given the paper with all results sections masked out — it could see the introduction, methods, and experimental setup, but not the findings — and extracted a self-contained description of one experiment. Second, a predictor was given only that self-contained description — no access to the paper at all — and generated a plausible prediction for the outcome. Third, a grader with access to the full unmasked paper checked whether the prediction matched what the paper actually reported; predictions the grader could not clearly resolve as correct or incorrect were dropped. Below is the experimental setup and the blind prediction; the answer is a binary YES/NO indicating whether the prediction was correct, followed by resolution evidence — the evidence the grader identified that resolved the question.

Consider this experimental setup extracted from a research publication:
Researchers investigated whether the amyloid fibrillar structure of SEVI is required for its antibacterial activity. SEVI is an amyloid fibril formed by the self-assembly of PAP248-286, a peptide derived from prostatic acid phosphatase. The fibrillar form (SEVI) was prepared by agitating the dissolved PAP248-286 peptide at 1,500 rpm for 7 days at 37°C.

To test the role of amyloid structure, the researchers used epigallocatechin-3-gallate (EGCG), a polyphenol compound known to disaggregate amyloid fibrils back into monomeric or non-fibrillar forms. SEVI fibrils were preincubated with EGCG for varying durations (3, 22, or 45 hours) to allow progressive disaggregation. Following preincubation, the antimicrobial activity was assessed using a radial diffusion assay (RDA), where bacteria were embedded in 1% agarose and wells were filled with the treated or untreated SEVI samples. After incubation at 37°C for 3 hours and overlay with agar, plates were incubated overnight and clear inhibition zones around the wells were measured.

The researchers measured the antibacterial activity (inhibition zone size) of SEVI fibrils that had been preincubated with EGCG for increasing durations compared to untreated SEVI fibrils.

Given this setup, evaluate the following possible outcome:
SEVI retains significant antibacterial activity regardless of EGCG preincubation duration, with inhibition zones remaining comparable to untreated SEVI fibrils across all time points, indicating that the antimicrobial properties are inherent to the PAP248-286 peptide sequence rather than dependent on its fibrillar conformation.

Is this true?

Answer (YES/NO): NO